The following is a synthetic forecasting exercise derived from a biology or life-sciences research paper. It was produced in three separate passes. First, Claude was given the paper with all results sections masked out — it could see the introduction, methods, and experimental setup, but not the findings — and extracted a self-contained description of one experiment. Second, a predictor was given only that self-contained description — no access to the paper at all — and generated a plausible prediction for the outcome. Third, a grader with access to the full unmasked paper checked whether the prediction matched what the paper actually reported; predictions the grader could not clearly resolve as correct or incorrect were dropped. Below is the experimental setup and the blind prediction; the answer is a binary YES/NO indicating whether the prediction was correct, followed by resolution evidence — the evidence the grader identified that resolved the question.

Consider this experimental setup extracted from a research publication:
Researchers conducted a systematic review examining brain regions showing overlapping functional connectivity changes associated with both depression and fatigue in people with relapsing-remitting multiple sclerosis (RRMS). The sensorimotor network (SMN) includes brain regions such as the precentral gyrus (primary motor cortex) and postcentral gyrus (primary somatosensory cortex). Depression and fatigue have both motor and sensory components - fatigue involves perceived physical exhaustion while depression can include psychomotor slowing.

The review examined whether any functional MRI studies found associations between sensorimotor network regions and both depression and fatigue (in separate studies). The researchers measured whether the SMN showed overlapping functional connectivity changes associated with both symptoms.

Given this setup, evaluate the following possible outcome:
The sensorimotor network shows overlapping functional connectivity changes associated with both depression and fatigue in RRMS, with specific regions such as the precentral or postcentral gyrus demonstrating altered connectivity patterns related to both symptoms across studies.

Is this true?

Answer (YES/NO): YES